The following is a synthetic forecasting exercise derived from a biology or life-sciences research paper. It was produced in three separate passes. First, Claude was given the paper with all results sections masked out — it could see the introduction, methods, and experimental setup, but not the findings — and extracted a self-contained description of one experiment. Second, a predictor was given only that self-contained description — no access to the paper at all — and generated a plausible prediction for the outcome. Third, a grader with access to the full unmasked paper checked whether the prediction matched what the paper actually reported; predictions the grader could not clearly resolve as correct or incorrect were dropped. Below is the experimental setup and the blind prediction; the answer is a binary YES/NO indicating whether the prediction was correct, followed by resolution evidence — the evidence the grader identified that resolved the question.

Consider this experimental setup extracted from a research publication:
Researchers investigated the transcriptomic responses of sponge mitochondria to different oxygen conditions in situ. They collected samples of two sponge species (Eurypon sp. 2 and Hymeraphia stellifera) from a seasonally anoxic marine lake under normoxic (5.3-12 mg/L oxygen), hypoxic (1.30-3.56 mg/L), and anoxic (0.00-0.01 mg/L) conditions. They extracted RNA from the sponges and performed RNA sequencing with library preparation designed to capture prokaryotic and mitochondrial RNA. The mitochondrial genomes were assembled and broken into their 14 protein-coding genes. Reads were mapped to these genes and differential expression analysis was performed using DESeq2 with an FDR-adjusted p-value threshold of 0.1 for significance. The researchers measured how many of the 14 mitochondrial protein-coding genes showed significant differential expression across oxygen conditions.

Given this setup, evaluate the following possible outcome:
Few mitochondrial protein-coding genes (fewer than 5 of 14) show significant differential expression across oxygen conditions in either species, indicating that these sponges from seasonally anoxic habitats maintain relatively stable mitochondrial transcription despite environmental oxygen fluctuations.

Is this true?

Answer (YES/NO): YES